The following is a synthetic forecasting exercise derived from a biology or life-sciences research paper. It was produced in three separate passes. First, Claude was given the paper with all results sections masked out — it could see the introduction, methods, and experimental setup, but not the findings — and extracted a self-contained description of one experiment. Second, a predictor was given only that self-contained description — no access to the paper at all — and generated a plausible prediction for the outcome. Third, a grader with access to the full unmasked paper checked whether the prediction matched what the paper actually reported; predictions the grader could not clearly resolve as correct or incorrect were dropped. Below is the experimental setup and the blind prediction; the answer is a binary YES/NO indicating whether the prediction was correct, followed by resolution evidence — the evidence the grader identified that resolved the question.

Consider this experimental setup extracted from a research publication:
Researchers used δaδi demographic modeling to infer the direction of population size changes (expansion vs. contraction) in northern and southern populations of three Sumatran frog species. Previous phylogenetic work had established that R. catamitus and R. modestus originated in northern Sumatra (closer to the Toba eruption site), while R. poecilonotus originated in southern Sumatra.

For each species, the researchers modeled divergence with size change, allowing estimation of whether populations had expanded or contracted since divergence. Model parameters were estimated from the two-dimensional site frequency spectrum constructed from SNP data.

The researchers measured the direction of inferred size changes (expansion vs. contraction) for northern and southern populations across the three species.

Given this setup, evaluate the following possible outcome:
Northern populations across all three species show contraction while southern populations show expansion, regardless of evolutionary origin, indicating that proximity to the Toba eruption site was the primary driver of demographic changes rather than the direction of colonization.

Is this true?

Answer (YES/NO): NO